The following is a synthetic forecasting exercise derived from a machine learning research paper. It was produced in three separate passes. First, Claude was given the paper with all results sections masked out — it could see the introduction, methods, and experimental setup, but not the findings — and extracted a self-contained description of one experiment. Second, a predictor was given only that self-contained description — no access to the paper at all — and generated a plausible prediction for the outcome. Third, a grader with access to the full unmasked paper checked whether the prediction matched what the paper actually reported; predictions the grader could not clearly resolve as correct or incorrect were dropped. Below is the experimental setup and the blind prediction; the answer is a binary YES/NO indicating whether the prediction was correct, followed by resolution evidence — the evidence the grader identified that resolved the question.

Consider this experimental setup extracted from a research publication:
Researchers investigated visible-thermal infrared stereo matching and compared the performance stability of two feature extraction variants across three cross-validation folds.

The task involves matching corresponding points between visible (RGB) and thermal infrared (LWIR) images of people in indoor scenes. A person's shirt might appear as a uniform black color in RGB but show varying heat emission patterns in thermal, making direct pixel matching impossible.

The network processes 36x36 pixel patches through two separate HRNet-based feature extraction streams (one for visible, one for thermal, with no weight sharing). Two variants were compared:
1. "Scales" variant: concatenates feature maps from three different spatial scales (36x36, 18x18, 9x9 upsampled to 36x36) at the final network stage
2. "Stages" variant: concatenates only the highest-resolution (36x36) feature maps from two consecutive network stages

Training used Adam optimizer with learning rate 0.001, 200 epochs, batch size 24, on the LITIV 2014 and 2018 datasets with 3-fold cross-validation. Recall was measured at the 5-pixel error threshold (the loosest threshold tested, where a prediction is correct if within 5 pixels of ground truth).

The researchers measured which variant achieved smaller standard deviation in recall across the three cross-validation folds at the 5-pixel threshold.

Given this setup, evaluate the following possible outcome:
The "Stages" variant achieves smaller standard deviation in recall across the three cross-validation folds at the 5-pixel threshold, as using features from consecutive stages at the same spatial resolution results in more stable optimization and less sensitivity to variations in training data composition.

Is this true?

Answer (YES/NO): YES